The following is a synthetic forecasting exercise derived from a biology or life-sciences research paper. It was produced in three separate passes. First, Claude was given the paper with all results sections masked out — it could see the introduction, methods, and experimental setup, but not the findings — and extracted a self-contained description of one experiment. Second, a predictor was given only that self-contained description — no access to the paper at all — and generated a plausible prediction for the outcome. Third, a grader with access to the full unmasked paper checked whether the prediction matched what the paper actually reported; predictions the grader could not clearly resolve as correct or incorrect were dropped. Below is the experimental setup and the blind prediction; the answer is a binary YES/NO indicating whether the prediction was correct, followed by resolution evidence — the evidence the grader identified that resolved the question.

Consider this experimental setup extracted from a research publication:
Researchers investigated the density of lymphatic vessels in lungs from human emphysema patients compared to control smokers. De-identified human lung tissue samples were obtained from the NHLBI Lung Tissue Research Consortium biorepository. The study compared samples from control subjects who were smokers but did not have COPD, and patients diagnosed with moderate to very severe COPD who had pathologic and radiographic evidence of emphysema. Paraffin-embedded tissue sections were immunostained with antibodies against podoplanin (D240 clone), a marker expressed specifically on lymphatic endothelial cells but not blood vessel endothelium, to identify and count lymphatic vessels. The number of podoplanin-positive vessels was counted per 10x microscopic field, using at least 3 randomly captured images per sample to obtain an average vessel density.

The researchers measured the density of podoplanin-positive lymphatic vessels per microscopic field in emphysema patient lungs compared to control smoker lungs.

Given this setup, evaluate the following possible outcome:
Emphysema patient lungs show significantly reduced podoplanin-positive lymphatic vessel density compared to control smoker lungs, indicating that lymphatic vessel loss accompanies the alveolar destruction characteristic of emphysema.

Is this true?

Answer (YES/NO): NO